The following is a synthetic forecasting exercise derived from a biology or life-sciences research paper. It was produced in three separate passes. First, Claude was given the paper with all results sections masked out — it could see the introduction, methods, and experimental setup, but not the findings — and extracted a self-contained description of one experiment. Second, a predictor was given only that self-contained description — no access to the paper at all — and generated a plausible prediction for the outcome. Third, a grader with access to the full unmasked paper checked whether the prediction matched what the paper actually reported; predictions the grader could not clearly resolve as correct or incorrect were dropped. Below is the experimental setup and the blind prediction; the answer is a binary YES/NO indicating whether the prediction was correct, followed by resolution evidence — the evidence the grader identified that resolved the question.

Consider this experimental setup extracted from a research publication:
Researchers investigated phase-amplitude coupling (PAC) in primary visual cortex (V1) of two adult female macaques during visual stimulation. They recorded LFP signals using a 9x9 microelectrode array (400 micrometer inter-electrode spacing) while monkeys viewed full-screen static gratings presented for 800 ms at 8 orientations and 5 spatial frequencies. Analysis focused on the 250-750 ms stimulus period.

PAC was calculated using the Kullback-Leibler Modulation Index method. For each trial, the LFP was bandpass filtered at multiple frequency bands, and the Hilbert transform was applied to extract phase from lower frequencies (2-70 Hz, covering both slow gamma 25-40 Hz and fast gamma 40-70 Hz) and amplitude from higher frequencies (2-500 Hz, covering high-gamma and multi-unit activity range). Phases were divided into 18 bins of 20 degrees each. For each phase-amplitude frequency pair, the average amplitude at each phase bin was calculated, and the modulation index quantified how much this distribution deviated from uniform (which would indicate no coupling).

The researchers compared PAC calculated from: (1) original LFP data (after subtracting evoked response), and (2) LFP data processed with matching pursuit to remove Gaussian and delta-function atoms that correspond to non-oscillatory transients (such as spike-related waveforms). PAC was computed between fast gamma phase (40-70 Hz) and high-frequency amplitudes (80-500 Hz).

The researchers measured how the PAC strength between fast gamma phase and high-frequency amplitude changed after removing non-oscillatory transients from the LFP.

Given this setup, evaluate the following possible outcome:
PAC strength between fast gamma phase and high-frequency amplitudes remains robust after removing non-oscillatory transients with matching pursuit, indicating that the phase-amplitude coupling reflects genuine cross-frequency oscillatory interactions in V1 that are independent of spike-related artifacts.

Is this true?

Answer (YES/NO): NO